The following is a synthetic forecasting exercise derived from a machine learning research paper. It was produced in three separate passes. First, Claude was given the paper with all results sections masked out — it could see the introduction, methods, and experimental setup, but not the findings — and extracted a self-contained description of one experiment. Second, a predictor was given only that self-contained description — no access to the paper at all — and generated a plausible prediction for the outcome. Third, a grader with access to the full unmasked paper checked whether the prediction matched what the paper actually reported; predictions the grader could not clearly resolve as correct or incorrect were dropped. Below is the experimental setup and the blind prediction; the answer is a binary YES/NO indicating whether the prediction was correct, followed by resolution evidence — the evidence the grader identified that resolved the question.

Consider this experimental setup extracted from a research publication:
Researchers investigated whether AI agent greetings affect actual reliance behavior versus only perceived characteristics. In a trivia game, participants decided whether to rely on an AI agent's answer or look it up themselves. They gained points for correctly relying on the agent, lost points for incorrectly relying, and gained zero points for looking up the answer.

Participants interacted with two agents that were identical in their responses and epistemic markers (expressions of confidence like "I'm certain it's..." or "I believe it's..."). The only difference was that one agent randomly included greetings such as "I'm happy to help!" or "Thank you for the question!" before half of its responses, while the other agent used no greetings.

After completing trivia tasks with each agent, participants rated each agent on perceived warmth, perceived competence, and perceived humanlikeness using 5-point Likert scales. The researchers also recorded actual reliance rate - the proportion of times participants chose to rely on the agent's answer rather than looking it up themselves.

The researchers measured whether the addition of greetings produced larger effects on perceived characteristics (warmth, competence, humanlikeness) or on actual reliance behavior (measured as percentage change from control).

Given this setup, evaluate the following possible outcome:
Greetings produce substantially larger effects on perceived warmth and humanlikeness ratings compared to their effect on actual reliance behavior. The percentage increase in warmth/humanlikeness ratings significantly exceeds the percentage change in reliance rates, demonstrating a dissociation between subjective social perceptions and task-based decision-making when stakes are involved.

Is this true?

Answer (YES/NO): YES